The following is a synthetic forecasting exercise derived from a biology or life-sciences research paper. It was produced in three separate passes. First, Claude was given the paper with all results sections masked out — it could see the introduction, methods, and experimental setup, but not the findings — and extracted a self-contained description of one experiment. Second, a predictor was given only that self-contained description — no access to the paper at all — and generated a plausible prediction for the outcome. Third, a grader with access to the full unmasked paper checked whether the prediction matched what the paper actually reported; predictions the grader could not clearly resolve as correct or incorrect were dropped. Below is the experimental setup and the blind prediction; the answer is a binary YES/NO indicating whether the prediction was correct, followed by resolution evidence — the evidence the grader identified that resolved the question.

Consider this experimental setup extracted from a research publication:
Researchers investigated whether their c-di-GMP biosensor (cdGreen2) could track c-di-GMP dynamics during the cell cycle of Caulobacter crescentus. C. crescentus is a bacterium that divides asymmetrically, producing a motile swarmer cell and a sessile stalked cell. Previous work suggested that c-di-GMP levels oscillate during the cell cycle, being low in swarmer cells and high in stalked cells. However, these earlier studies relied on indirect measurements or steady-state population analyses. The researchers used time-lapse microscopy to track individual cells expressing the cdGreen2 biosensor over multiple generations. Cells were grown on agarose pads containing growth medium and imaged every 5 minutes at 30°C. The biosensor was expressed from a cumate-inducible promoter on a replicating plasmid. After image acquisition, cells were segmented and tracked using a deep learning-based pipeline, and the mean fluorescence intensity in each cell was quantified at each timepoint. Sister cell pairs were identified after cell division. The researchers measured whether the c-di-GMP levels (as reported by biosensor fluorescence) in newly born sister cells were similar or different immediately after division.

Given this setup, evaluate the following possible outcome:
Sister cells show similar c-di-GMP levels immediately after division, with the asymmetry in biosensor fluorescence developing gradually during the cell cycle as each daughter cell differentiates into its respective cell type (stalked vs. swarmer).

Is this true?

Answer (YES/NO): NO